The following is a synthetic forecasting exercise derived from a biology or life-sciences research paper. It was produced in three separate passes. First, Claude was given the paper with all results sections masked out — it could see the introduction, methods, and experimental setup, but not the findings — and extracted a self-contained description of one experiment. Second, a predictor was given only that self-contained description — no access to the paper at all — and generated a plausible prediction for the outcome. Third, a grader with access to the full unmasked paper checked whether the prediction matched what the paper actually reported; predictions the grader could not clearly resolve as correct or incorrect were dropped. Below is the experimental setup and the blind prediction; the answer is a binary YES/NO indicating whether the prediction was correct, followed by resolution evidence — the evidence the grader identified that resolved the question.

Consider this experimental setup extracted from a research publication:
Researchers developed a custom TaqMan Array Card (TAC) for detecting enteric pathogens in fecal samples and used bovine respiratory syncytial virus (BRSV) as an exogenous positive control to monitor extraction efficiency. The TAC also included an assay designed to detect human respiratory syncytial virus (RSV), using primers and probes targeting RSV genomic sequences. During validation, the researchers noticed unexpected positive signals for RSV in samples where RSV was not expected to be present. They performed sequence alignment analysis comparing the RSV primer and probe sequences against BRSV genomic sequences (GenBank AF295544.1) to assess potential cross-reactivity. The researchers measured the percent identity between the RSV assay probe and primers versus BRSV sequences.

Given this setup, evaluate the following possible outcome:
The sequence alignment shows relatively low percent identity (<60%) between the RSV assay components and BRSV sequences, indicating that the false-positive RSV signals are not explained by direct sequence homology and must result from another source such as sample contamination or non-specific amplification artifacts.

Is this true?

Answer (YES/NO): NO